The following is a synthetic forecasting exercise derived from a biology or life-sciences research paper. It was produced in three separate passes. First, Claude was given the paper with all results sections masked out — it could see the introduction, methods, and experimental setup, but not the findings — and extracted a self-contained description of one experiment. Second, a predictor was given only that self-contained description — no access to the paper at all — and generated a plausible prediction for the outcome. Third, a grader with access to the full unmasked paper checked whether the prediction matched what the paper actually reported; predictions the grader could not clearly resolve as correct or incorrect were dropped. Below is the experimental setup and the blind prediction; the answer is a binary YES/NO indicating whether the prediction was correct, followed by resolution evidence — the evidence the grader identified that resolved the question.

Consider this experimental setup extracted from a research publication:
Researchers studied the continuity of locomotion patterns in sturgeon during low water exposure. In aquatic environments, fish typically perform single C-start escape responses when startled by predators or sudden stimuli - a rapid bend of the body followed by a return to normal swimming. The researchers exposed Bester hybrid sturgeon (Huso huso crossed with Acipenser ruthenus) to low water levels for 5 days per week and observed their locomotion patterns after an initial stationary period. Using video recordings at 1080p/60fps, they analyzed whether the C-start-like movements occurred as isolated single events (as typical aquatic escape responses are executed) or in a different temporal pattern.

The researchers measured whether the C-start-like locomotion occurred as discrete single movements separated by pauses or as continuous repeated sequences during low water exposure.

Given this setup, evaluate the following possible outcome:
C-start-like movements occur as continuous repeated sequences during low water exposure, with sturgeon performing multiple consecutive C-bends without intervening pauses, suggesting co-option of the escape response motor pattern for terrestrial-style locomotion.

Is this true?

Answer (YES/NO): YES